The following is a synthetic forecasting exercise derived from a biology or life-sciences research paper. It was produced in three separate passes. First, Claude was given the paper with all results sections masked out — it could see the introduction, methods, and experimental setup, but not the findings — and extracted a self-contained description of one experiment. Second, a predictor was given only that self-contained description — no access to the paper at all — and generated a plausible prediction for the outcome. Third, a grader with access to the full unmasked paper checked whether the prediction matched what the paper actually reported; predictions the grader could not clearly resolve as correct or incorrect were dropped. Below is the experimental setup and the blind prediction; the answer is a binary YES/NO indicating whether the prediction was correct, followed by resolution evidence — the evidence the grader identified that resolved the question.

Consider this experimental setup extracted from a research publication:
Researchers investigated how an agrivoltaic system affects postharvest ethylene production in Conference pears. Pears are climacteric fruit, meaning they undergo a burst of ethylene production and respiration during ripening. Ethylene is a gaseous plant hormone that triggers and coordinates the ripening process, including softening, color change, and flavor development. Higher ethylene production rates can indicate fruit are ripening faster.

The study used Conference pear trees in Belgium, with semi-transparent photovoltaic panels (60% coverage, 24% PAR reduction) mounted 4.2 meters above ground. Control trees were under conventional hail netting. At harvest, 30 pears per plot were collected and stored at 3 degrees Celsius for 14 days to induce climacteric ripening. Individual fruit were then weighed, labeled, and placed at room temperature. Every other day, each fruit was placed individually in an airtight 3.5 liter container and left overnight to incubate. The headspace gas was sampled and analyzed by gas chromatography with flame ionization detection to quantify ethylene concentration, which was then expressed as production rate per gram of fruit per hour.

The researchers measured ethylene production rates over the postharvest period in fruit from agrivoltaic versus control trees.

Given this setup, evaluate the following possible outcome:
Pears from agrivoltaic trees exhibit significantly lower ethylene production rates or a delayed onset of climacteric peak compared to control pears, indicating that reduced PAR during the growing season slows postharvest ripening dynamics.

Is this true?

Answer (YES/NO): NO